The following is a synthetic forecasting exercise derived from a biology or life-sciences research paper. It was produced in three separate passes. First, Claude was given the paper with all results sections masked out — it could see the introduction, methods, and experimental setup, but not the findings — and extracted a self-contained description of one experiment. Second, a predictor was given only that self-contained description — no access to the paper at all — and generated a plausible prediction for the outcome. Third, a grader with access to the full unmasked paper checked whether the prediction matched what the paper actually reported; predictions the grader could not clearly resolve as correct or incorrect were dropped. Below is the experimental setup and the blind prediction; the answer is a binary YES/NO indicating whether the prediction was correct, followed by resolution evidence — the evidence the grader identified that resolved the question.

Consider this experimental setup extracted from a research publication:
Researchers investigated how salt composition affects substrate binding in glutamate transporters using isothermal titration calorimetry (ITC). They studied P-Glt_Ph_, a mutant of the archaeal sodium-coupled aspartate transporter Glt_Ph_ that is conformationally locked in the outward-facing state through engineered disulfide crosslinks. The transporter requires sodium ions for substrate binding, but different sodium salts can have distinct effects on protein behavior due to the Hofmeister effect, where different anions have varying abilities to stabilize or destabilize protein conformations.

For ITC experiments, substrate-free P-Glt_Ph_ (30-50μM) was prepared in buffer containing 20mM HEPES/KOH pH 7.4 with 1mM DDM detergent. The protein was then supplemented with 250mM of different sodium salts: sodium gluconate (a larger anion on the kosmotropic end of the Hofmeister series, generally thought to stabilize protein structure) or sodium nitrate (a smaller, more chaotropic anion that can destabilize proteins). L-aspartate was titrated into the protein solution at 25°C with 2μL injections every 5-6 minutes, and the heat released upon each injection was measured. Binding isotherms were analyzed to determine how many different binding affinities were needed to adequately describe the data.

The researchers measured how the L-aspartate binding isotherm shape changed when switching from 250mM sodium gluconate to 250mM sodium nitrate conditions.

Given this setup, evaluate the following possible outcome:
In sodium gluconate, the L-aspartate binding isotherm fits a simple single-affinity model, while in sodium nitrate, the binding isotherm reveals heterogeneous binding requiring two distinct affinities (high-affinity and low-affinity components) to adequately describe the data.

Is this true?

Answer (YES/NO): NO